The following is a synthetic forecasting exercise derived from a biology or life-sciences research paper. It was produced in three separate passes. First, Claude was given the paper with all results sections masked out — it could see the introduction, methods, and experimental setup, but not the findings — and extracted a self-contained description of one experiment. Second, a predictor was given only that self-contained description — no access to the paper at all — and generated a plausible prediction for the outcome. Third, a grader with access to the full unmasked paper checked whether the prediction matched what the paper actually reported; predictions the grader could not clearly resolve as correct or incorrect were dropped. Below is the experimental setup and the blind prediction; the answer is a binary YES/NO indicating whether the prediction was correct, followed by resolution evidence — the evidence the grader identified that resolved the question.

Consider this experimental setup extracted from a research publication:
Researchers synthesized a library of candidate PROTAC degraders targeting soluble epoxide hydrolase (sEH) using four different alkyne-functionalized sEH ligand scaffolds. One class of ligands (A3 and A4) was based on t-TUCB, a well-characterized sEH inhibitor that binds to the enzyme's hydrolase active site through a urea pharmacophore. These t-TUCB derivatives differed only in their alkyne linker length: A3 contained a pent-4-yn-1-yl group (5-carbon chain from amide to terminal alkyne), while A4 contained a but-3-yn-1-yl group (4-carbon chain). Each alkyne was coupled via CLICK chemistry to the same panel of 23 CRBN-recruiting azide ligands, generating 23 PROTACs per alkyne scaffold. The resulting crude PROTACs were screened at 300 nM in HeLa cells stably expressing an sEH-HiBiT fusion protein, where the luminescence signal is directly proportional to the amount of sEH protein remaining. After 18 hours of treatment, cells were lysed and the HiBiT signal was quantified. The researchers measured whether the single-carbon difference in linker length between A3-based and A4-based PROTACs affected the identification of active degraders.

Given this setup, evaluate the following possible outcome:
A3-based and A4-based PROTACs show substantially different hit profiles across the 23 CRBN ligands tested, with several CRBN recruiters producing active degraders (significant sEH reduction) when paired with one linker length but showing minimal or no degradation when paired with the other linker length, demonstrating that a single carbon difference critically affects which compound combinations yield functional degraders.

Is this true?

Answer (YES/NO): NO